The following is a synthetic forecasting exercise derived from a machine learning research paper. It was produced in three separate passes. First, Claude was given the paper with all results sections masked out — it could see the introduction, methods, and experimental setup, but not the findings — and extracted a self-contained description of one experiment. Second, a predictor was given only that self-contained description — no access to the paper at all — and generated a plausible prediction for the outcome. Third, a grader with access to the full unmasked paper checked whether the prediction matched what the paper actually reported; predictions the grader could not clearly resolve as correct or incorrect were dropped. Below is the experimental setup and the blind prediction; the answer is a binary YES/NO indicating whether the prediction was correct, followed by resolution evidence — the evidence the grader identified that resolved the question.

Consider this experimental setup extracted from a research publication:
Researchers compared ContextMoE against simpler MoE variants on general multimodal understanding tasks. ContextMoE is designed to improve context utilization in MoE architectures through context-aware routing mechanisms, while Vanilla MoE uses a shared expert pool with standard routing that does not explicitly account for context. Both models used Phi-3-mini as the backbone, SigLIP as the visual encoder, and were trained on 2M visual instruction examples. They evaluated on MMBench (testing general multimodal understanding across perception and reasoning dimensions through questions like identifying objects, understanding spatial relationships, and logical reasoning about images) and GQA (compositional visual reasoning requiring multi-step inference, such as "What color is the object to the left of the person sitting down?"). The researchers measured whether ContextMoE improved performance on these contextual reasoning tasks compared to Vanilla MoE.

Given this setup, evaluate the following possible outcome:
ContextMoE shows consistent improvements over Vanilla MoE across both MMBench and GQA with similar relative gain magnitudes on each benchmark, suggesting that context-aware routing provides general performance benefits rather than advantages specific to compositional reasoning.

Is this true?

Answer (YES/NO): NO